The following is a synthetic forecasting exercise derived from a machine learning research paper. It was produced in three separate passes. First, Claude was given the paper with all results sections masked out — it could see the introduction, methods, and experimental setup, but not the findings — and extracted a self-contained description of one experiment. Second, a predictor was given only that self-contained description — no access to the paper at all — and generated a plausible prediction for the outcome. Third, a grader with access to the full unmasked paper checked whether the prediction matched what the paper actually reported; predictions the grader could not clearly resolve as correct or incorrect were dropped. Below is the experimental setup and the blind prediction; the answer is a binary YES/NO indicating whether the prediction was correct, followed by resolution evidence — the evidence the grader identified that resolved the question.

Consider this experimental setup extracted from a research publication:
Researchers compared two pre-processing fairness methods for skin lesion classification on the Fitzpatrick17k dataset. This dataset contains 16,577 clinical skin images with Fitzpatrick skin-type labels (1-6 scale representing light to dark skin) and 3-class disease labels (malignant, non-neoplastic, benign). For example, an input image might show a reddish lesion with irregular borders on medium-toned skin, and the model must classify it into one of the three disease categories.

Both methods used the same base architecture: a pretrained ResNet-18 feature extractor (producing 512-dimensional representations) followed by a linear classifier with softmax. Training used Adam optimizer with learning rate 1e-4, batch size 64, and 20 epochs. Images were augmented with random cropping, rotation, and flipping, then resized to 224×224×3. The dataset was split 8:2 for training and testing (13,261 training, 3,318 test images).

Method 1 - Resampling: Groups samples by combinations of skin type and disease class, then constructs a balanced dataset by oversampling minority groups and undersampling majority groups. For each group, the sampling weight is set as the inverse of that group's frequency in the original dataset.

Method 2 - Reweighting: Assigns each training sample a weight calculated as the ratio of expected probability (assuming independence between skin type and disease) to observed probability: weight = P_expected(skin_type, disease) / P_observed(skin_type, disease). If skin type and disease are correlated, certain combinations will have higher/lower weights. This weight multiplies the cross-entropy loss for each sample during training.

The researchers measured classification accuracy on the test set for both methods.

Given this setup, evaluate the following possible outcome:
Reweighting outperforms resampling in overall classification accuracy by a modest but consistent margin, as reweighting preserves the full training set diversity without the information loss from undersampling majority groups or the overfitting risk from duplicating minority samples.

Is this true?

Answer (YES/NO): NO